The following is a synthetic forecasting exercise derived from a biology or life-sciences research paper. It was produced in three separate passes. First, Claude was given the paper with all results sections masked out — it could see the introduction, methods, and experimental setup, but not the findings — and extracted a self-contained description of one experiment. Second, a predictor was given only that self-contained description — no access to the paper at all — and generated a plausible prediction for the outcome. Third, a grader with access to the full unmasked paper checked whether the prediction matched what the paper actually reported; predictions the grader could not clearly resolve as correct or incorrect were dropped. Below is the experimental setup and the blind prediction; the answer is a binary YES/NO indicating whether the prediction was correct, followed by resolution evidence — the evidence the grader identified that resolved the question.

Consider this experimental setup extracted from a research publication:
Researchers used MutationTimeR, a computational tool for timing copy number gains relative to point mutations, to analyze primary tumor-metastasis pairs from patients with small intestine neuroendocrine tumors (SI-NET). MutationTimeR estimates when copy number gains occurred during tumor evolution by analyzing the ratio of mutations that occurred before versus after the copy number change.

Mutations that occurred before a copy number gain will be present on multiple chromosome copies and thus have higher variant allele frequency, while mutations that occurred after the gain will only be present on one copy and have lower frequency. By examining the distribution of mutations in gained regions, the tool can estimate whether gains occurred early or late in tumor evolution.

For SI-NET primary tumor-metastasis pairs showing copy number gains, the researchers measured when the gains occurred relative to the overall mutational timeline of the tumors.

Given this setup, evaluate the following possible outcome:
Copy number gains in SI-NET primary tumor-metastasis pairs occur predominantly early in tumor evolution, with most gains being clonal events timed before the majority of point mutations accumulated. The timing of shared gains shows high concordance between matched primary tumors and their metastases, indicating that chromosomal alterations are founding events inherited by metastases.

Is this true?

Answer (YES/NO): NO